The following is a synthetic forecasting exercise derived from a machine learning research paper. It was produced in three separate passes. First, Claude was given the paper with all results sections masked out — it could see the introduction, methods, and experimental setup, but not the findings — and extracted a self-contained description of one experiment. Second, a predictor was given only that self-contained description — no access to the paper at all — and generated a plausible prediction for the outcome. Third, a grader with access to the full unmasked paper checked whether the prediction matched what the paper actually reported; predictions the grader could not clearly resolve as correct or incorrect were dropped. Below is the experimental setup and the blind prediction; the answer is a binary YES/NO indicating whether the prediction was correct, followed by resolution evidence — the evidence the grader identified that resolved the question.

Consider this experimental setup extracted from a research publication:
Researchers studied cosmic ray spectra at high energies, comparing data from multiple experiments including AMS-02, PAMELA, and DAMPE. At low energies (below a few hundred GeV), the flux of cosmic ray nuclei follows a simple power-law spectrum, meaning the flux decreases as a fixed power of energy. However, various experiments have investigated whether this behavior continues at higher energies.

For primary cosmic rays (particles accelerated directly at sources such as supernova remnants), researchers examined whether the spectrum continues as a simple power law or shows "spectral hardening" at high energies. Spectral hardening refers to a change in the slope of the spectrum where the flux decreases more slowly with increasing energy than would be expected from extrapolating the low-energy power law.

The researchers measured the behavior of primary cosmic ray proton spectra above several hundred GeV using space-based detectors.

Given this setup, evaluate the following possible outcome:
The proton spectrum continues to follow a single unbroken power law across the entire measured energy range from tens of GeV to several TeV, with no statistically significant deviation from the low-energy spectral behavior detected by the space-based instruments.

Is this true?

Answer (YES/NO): NO